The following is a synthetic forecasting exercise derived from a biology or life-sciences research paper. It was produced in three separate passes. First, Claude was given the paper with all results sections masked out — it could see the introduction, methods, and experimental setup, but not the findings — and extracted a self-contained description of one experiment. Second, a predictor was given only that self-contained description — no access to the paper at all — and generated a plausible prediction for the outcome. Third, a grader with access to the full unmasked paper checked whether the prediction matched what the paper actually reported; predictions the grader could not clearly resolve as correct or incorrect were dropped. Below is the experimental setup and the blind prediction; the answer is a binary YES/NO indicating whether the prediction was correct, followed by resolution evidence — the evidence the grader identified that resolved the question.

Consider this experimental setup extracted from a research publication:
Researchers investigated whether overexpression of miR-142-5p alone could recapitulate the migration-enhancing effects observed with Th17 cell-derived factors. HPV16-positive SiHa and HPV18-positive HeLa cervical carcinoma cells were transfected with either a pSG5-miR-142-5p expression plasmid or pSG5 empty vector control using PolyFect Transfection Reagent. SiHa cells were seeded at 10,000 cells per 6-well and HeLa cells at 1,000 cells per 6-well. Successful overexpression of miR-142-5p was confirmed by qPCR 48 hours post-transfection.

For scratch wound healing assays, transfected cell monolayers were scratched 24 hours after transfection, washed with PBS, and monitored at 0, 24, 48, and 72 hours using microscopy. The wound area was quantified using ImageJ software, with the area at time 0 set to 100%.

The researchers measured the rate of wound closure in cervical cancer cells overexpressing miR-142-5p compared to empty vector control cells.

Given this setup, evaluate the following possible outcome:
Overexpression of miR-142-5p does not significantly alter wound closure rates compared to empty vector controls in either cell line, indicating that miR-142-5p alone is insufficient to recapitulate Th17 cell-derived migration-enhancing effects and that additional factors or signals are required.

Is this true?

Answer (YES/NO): NO